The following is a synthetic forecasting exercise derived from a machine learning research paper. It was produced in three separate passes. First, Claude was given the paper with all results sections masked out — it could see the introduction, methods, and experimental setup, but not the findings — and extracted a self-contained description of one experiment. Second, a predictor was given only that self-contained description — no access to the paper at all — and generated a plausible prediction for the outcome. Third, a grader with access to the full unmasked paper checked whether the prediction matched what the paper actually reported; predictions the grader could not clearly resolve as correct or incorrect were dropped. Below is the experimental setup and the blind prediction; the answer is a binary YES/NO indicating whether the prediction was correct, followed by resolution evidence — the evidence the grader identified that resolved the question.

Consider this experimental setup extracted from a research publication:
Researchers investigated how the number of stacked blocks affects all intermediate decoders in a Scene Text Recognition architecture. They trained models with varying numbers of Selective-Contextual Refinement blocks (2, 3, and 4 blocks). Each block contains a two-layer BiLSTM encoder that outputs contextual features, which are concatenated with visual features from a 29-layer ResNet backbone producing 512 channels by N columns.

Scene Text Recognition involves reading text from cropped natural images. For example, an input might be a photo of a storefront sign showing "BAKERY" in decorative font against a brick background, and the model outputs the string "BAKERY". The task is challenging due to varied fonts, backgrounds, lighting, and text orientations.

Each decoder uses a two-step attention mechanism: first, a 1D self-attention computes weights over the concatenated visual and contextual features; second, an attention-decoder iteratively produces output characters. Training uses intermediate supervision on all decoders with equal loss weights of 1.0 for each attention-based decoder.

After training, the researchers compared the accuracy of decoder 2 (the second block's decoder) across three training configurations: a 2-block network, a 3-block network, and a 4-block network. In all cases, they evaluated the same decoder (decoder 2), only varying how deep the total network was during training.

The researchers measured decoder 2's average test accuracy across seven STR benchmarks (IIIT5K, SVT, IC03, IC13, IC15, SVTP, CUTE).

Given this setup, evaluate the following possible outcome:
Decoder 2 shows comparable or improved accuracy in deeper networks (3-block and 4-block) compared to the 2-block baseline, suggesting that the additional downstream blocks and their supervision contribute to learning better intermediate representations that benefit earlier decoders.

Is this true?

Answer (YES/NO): YES